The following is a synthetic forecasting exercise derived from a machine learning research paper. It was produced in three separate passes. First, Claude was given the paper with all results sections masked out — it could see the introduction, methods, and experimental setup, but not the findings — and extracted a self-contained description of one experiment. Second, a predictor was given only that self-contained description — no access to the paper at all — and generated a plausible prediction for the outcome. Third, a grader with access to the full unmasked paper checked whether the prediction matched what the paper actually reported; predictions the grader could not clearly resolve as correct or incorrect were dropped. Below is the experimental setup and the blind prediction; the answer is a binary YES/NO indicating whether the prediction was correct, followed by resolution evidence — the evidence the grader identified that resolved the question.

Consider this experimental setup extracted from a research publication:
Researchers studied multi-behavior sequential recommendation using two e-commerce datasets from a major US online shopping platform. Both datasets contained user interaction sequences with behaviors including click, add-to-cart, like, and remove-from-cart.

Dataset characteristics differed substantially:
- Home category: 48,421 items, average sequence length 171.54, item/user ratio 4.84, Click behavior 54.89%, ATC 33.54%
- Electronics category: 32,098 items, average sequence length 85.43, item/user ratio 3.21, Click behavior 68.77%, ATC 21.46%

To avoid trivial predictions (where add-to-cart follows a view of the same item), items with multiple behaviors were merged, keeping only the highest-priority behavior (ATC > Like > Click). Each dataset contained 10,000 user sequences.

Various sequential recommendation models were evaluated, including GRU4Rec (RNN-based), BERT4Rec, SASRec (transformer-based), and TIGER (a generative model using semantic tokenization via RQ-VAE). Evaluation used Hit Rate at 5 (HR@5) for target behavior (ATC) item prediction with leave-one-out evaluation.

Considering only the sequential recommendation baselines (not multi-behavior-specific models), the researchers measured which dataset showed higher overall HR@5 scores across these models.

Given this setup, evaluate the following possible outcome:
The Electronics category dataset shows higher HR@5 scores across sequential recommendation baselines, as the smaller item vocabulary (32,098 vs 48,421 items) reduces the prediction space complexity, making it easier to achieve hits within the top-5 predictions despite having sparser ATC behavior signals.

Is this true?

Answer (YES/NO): YES